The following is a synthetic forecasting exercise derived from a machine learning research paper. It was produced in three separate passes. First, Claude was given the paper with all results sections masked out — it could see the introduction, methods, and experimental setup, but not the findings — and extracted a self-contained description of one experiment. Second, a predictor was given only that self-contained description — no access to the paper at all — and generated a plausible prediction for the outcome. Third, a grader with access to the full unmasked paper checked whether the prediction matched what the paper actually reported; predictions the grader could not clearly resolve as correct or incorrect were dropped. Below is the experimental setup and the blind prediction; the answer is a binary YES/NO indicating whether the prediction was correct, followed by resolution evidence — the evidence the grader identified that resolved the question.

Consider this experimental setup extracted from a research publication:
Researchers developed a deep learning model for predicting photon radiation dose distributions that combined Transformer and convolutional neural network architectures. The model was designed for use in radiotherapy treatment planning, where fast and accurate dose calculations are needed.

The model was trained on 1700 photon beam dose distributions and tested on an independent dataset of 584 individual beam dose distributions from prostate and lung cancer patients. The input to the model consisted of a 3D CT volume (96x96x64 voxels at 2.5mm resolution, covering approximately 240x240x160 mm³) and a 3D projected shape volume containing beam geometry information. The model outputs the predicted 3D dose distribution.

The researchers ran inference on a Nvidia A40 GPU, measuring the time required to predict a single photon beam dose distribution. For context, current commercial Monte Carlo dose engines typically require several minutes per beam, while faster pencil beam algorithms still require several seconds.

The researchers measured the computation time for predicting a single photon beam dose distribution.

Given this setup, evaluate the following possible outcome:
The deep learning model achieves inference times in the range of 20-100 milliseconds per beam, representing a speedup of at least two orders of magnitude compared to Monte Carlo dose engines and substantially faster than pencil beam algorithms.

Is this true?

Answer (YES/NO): NO